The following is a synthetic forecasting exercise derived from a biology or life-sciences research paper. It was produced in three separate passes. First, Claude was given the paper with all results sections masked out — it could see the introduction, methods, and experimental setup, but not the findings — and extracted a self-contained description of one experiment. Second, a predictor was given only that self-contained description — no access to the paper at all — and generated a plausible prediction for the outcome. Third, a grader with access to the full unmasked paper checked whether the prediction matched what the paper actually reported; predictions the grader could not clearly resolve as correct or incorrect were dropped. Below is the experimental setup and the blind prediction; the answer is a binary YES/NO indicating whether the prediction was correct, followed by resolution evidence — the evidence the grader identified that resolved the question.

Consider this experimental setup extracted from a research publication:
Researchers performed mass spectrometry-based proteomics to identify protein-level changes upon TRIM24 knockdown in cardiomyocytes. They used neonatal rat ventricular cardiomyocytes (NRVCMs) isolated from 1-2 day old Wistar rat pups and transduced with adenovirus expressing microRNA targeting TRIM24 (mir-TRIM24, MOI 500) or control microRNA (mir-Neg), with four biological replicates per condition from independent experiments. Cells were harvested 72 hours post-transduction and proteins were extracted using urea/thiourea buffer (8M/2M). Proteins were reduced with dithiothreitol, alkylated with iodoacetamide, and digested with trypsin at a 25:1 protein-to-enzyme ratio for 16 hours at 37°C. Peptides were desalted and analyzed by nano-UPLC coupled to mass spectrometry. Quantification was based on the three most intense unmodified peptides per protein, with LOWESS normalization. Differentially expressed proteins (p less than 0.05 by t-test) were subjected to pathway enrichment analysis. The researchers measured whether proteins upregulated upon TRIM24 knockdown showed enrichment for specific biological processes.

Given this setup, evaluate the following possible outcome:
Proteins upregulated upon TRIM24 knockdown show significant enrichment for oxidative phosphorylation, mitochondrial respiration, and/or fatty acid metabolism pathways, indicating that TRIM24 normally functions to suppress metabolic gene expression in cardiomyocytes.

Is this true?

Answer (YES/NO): NO